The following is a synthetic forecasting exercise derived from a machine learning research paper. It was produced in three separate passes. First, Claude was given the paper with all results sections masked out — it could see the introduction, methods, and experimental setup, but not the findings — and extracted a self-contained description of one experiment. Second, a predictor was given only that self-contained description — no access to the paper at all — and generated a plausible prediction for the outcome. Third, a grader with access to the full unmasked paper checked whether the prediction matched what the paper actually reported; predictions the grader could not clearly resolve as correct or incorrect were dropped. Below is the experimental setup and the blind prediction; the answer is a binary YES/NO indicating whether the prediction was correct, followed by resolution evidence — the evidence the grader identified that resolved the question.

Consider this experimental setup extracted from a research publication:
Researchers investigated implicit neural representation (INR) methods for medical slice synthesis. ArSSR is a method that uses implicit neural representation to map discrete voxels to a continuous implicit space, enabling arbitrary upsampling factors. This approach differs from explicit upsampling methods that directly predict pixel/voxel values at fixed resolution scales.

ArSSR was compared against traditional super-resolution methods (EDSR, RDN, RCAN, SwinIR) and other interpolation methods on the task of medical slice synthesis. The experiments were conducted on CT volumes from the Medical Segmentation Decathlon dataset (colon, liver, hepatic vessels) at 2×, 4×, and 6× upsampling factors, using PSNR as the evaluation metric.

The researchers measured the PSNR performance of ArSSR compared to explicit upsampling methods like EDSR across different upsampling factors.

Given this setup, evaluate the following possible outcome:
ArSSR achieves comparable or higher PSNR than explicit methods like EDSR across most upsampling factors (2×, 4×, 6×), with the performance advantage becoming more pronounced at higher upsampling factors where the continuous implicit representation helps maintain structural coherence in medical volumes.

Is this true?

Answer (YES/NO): NO